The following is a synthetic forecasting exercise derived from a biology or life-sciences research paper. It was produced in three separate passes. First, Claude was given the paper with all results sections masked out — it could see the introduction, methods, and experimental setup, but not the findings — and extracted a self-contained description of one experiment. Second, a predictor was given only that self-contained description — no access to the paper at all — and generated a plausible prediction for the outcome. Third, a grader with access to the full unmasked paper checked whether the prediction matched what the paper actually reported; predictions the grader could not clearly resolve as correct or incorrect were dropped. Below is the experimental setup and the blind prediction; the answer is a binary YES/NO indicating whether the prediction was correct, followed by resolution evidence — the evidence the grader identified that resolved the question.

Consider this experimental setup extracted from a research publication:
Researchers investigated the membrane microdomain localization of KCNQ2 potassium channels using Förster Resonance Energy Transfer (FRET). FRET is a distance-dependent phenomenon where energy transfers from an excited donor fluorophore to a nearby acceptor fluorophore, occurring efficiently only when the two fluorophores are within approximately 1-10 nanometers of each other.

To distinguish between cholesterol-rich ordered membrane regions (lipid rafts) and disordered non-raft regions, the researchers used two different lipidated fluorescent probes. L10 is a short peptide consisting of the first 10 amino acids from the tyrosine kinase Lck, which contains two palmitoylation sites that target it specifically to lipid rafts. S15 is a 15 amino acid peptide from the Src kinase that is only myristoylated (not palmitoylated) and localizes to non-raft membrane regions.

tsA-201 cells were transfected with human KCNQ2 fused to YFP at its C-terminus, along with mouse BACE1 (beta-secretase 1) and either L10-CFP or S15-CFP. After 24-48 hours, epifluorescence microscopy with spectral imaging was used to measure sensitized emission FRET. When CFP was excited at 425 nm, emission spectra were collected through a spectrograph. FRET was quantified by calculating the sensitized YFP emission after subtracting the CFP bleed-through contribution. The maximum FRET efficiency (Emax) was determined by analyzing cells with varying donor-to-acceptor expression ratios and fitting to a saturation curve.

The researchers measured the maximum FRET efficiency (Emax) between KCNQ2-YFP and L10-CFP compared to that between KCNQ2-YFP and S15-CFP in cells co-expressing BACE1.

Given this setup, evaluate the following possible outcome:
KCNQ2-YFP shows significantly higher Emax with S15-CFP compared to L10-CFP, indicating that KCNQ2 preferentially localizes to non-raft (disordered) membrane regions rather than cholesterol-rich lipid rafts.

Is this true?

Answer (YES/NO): NO